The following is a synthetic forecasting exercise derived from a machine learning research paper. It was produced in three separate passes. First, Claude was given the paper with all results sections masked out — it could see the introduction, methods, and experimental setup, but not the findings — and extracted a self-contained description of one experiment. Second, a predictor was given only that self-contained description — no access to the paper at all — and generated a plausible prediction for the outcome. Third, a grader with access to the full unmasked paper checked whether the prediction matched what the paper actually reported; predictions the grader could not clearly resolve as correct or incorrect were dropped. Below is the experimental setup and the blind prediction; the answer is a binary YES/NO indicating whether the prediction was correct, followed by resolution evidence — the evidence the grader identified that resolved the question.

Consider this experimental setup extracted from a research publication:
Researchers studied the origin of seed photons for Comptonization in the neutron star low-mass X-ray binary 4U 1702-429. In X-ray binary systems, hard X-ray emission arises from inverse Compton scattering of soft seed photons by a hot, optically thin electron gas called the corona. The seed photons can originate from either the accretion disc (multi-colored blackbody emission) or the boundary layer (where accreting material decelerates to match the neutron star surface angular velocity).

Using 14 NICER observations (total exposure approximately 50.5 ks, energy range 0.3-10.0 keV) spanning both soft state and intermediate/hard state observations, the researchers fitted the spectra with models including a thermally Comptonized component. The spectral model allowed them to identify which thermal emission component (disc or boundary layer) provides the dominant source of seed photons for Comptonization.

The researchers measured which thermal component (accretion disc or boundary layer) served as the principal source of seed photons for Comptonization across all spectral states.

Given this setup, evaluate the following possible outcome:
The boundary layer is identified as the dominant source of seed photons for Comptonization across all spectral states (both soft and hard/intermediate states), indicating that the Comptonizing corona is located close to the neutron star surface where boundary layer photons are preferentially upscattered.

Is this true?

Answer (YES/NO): YES